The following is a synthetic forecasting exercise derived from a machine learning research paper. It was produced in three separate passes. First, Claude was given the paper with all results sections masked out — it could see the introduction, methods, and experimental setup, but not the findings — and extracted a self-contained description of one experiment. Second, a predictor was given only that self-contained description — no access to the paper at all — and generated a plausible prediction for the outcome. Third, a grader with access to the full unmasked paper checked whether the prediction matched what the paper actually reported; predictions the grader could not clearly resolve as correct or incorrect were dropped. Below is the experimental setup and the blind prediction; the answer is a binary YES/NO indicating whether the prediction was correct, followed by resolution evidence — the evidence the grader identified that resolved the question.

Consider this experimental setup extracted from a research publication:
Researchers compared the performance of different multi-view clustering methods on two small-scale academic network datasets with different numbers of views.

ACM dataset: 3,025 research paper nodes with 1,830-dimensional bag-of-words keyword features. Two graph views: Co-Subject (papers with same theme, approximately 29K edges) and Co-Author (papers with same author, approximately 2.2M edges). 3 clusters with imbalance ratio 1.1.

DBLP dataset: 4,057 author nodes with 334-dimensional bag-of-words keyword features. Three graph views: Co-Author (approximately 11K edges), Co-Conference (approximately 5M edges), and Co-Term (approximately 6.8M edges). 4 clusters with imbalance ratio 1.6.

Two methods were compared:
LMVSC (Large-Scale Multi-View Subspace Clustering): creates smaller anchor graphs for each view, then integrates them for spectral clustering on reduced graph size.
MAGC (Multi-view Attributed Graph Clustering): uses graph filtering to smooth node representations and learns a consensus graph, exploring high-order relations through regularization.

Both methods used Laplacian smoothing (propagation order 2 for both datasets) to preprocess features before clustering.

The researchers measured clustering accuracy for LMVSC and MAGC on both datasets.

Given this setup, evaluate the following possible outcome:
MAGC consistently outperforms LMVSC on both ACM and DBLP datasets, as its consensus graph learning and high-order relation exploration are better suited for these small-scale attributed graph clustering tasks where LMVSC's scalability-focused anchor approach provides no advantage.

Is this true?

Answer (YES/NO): NO